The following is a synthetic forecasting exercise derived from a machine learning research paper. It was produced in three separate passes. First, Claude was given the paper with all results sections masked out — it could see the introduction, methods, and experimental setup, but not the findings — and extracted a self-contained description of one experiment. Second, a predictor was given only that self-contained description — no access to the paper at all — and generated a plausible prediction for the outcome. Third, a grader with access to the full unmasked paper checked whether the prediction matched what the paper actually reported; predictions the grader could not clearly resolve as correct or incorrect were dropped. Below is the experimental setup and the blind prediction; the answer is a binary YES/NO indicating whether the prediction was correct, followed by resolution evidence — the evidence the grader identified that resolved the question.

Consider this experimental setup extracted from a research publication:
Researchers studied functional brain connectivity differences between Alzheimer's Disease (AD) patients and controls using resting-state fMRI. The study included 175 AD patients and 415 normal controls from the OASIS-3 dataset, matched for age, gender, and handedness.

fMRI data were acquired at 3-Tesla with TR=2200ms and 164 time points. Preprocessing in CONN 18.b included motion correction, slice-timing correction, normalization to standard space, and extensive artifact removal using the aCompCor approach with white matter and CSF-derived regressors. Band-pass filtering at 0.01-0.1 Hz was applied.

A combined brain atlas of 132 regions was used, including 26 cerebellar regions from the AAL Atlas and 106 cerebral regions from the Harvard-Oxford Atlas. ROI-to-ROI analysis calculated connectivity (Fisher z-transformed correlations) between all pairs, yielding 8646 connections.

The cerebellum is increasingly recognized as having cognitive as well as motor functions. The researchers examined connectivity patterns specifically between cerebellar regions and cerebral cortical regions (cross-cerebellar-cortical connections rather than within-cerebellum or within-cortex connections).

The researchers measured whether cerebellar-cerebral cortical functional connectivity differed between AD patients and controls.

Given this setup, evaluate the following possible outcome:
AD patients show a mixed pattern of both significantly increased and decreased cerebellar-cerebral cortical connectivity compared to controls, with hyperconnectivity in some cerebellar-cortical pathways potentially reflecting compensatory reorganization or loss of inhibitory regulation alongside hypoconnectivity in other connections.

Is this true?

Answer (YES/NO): YES